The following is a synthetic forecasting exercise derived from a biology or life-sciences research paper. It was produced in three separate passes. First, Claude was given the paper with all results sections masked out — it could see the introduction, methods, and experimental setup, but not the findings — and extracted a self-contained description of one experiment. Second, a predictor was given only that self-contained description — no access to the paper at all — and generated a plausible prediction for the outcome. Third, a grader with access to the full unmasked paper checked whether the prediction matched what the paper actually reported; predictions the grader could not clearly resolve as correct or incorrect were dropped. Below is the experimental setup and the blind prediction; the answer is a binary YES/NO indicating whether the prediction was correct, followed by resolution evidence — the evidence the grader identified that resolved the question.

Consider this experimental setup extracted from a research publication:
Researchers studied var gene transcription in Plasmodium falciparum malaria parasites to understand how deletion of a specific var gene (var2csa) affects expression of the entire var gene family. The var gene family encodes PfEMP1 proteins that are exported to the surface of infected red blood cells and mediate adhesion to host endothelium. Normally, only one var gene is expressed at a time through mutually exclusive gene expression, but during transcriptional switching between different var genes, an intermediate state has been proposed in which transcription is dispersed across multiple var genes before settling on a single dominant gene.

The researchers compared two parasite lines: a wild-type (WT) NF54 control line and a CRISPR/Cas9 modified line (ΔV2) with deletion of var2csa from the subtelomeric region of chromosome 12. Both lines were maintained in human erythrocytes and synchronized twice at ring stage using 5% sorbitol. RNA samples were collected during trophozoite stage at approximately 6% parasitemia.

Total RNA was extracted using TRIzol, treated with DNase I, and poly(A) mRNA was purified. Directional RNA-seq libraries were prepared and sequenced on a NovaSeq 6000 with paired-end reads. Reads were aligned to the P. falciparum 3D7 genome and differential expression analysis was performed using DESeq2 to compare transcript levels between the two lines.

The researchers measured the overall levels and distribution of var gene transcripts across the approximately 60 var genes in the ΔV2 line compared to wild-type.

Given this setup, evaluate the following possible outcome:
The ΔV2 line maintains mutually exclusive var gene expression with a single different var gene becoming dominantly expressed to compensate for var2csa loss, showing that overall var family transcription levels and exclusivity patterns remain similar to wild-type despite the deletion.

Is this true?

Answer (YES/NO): NO